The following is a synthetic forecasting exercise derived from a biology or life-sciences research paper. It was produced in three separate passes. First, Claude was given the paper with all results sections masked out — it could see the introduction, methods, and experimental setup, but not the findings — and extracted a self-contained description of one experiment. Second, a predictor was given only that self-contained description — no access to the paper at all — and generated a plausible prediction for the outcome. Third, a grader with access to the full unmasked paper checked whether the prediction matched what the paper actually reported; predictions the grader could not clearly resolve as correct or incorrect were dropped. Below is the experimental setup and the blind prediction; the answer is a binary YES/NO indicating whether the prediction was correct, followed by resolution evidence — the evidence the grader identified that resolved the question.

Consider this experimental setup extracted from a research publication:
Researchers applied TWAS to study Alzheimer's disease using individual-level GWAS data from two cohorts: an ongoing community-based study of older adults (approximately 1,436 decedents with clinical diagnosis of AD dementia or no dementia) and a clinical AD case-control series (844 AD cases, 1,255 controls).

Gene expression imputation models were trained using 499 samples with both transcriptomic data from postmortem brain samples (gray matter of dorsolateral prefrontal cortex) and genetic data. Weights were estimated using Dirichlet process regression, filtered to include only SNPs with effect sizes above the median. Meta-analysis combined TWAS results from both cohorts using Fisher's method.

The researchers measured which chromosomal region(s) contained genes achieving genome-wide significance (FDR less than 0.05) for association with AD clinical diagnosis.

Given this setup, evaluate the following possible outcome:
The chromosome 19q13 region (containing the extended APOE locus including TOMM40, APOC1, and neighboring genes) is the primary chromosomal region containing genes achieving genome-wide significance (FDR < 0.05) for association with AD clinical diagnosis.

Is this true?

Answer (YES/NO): YES